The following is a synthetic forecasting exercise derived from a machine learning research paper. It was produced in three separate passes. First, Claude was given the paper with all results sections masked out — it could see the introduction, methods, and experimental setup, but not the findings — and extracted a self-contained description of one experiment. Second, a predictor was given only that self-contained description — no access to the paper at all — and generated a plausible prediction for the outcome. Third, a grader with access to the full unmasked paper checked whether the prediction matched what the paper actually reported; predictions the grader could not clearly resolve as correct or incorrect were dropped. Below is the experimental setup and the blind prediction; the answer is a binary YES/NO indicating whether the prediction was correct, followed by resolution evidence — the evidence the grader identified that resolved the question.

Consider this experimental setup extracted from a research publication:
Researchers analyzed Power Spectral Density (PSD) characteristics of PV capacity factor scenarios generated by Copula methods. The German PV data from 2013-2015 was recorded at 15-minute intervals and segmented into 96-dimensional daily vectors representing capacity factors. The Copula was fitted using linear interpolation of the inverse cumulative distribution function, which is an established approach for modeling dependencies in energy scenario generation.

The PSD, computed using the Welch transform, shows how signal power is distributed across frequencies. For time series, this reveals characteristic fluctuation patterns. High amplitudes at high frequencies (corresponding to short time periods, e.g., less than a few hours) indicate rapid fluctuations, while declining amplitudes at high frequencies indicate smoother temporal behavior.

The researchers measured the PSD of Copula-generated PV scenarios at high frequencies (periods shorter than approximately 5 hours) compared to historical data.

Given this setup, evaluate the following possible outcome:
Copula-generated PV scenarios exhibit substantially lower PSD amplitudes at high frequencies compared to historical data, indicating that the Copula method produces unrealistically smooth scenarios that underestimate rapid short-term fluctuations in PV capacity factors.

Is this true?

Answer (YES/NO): NO